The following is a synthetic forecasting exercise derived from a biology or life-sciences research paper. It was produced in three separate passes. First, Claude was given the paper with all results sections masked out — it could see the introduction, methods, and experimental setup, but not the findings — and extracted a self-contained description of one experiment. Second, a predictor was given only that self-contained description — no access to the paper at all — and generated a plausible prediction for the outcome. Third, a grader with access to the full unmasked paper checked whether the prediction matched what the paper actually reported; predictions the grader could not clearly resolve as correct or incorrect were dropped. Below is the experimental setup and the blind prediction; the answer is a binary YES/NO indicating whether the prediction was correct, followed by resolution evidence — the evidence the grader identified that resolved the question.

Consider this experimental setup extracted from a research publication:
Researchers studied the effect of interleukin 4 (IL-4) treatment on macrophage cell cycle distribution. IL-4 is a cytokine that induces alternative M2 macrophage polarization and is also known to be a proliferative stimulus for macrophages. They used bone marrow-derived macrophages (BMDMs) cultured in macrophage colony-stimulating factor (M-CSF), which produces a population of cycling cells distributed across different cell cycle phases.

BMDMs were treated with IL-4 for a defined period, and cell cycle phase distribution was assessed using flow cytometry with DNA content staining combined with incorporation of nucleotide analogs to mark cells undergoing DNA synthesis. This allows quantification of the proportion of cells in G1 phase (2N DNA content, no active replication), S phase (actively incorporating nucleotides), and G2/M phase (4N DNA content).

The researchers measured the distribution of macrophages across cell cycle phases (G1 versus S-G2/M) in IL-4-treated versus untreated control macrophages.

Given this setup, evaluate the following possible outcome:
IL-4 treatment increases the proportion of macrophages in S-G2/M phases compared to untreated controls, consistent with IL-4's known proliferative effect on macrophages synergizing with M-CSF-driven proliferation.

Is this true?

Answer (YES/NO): YES